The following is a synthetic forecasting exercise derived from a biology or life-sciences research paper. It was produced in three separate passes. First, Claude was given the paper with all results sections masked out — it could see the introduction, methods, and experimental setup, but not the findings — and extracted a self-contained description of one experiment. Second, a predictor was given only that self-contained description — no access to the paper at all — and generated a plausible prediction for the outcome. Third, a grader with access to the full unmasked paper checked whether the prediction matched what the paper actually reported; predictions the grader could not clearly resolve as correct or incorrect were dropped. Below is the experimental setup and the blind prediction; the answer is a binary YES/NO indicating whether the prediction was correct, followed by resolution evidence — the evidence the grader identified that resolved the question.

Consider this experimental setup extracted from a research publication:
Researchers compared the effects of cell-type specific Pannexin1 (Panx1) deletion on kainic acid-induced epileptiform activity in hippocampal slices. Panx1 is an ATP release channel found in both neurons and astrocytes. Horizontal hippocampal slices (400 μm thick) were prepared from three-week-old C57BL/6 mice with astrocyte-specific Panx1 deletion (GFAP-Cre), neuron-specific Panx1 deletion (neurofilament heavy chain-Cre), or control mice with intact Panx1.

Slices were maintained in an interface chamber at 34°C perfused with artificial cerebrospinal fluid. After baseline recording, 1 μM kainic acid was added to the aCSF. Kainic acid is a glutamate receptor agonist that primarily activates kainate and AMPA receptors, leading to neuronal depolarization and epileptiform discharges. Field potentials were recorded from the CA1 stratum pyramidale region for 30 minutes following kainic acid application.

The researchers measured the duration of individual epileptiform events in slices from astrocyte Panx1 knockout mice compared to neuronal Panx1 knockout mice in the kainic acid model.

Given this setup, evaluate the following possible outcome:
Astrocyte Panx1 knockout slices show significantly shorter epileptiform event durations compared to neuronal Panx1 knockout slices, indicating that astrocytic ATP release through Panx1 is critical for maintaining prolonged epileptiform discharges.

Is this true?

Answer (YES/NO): YES